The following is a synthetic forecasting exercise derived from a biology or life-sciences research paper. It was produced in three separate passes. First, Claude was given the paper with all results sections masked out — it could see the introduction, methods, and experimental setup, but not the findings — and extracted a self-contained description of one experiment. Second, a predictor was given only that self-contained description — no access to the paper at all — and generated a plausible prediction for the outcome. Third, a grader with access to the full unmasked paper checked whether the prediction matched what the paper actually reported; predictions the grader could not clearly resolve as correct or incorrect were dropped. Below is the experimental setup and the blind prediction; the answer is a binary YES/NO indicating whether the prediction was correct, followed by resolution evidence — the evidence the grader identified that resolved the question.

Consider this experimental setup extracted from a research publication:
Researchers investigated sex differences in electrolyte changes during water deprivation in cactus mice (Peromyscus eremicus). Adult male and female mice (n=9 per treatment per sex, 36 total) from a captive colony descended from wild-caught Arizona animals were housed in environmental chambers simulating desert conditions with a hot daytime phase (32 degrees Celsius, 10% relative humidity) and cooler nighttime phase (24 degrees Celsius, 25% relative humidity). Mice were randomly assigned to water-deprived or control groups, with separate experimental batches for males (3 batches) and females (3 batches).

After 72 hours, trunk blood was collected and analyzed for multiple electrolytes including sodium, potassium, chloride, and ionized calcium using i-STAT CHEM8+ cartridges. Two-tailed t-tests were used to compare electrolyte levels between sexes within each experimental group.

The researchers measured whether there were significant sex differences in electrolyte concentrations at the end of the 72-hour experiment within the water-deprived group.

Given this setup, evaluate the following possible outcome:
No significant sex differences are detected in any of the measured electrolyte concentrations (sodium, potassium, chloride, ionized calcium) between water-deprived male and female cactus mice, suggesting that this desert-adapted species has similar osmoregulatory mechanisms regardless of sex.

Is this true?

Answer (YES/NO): YES